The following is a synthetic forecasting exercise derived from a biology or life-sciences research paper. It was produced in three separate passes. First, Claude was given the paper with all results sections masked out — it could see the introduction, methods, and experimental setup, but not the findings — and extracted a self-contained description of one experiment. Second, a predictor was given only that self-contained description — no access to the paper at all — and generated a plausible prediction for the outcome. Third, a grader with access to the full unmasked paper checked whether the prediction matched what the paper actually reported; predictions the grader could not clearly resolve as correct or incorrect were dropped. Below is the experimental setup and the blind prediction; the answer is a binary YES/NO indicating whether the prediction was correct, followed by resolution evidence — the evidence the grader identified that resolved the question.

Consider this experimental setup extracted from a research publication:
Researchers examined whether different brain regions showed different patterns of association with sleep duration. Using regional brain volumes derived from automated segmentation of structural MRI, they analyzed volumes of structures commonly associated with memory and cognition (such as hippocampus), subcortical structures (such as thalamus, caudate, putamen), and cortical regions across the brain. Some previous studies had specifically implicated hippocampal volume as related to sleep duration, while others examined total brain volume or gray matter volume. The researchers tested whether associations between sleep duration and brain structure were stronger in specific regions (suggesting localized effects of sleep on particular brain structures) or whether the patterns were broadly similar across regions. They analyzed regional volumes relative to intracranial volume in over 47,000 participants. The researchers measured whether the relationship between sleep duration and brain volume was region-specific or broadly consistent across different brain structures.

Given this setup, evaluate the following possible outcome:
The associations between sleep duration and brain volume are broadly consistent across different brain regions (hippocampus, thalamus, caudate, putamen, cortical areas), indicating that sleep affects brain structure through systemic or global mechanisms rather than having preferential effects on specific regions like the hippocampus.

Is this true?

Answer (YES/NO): NO